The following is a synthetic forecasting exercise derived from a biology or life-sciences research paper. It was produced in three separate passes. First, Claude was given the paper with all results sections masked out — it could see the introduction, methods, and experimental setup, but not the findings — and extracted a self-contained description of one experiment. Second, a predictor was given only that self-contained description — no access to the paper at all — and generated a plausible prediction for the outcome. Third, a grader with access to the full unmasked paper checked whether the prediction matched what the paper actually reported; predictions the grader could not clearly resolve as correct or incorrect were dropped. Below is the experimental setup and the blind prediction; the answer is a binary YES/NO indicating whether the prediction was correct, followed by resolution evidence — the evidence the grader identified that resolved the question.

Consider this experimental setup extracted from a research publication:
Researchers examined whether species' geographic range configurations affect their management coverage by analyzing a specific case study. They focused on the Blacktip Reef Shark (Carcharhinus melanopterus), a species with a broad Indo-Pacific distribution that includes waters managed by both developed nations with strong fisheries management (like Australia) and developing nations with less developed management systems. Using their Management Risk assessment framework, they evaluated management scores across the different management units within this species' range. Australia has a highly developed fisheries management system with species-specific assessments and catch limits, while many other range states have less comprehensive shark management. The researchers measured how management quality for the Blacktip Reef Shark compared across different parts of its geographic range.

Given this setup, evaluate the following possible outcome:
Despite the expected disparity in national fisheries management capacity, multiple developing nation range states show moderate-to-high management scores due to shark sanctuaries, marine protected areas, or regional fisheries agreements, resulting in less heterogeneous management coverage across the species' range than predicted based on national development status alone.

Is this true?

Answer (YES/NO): NO